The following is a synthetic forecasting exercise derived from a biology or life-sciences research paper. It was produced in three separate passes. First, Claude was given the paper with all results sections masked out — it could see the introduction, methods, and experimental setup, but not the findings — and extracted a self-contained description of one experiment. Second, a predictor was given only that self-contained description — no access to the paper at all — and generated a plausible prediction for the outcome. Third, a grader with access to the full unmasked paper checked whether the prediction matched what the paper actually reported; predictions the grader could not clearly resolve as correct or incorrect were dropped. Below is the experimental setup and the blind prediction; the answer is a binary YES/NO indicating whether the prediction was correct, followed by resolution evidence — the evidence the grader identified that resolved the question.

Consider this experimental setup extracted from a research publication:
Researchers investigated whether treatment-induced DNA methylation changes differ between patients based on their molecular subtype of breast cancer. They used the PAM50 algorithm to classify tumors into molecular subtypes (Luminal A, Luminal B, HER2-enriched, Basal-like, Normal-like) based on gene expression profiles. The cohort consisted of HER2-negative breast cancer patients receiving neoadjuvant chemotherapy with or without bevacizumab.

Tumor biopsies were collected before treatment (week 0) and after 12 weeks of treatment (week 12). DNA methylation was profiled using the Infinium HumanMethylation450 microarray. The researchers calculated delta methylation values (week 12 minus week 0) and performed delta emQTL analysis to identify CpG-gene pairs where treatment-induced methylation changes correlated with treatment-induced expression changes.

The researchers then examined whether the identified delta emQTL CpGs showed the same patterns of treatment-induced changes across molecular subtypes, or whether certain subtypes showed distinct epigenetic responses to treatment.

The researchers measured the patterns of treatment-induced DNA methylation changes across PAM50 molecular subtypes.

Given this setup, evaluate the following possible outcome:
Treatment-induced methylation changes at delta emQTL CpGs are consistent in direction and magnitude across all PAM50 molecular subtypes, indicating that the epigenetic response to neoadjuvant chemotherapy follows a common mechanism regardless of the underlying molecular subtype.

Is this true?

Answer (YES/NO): NO